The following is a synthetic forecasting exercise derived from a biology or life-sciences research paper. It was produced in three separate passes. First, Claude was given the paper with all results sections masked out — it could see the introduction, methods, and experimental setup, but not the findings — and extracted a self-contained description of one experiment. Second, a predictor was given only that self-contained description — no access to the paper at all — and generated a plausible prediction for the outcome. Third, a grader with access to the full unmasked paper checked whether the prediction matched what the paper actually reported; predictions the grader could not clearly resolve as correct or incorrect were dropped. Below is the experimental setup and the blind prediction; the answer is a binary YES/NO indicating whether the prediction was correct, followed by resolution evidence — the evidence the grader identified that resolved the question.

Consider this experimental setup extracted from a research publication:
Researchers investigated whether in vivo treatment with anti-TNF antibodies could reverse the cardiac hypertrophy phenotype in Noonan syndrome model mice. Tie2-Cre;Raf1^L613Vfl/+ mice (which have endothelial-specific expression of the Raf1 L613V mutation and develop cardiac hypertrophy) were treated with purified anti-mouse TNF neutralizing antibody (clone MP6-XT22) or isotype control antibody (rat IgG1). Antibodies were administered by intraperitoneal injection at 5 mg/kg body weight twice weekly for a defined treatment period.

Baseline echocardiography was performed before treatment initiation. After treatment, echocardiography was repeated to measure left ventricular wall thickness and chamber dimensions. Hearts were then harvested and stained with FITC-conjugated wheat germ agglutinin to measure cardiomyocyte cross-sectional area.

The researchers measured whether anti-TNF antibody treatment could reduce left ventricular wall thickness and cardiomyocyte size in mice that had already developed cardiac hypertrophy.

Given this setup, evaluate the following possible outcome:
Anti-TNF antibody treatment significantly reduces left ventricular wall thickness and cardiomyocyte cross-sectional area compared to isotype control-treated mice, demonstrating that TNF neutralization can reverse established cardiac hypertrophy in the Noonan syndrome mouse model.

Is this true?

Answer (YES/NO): NO